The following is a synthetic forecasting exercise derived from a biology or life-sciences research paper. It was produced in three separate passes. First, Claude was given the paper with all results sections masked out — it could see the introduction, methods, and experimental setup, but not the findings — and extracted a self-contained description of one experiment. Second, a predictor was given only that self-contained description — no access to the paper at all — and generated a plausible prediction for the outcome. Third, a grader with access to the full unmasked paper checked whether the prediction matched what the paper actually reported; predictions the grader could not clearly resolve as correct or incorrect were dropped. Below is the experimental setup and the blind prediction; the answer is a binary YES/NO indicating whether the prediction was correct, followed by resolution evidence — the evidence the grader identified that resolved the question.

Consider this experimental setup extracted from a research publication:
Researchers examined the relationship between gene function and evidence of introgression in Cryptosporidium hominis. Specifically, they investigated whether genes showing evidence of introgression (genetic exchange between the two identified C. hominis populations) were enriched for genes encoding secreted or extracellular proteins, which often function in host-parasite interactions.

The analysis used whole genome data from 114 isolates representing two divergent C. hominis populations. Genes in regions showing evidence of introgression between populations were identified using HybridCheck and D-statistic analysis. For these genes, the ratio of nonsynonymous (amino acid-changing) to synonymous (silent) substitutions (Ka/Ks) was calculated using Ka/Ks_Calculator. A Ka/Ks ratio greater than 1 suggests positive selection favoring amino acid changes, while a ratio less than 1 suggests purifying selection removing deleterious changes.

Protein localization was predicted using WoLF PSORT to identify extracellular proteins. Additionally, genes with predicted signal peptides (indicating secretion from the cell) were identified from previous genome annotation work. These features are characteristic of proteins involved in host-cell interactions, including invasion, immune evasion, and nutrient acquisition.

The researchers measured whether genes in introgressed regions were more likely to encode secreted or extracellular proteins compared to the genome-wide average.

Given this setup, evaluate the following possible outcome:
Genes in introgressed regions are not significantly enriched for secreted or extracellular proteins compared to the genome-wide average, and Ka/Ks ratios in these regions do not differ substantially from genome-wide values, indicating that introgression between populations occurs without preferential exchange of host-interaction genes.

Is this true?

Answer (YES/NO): NO